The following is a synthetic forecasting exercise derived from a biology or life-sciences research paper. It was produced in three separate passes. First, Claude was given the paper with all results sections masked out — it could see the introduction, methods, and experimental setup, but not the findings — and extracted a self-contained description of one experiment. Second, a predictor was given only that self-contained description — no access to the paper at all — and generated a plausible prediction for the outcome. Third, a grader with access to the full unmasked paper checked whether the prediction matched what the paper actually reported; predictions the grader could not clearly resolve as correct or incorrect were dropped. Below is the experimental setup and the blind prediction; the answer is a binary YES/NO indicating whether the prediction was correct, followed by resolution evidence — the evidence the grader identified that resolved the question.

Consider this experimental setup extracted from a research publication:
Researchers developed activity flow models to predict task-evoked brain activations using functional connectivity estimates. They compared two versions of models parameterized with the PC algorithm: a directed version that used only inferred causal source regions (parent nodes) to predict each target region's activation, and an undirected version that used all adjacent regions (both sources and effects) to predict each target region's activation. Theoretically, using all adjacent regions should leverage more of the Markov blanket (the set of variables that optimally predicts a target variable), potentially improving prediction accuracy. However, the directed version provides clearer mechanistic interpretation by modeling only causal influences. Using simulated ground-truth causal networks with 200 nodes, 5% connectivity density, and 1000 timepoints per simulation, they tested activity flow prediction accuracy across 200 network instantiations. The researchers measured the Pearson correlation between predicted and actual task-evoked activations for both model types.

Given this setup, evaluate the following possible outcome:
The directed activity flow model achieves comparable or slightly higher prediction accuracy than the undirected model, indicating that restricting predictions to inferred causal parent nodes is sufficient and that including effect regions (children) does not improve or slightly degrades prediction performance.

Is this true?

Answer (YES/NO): NO